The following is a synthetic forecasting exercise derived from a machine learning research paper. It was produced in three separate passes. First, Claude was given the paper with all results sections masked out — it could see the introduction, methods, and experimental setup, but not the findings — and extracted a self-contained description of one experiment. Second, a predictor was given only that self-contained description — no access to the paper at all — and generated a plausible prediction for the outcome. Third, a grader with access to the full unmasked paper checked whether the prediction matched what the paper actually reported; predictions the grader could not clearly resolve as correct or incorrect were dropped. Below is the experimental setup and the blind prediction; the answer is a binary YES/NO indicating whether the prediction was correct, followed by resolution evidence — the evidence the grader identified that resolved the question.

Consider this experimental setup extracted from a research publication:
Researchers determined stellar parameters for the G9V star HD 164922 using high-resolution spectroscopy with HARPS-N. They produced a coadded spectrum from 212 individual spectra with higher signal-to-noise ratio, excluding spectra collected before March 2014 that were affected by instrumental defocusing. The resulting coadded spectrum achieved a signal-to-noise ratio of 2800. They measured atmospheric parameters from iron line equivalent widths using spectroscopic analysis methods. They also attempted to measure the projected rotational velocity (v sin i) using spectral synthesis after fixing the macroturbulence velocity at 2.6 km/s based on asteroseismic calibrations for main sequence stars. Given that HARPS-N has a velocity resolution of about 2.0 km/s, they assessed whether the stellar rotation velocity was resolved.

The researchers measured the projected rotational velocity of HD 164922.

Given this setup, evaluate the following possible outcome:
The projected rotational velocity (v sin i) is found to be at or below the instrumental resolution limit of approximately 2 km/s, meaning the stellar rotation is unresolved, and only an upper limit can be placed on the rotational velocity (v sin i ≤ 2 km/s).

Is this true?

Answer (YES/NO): YES